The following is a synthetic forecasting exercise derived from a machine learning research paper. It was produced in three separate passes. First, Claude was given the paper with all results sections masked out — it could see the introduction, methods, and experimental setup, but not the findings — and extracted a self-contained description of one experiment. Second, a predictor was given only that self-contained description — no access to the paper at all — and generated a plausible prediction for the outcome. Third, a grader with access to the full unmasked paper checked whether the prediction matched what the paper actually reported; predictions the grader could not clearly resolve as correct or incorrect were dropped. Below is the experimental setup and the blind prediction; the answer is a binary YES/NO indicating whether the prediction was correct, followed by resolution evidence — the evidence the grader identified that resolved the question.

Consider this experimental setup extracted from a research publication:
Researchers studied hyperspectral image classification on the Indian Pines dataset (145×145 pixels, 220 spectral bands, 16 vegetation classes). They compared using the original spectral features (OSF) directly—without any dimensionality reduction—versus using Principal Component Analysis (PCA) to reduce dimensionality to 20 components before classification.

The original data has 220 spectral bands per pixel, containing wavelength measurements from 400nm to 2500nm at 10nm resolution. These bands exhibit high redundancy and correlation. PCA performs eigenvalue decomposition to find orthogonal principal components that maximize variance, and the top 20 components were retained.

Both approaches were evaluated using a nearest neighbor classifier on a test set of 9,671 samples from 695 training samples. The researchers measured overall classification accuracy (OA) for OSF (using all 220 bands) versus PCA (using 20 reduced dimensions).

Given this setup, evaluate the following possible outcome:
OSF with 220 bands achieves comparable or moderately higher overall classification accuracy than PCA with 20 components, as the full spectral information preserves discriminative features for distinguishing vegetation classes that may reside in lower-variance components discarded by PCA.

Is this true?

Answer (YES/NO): YES